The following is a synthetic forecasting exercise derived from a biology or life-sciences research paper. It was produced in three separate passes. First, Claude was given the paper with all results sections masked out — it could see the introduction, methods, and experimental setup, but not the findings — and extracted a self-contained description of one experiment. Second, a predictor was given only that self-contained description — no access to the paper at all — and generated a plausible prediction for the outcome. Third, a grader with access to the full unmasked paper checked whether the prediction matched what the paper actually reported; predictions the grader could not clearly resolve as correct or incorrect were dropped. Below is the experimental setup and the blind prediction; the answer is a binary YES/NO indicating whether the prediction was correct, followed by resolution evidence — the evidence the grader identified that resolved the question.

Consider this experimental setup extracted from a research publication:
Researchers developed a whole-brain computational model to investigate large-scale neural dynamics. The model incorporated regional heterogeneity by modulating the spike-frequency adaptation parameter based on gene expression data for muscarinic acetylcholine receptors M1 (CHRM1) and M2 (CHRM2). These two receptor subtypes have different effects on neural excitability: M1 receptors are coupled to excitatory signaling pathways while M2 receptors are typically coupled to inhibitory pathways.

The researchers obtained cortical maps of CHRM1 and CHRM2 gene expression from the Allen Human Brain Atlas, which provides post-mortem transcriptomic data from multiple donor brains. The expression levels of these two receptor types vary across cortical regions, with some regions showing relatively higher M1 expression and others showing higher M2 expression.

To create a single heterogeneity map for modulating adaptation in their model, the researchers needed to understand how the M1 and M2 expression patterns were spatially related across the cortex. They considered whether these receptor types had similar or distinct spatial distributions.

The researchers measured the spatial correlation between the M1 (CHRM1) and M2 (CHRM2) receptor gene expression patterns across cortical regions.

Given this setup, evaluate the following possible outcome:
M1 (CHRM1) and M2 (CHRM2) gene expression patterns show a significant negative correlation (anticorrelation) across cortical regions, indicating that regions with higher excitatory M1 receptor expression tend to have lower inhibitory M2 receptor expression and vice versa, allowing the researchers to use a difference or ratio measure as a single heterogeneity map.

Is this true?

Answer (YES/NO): NO